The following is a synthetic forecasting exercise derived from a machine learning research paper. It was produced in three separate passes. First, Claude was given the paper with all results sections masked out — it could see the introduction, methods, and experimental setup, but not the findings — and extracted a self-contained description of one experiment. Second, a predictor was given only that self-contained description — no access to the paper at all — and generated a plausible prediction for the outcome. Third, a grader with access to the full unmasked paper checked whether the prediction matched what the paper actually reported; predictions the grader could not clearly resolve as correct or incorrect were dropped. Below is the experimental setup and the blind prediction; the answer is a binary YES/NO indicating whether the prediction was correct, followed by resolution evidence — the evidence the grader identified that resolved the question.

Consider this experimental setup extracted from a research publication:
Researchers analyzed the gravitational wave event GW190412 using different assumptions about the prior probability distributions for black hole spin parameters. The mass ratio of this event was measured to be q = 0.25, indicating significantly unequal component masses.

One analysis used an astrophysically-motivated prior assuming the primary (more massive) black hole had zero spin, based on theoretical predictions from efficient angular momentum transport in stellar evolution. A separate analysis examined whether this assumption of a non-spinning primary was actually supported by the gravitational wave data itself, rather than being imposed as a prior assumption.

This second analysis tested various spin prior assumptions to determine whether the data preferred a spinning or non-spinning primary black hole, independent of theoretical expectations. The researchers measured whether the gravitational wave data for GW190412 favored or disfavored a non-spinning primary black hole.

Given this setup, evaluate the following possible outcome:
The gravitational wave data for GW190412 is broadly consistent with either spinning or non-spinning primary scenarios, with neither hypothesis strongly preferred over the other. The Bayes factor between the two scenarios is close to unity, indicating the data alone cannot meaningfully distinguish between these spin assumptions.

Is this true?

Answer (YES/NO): NO